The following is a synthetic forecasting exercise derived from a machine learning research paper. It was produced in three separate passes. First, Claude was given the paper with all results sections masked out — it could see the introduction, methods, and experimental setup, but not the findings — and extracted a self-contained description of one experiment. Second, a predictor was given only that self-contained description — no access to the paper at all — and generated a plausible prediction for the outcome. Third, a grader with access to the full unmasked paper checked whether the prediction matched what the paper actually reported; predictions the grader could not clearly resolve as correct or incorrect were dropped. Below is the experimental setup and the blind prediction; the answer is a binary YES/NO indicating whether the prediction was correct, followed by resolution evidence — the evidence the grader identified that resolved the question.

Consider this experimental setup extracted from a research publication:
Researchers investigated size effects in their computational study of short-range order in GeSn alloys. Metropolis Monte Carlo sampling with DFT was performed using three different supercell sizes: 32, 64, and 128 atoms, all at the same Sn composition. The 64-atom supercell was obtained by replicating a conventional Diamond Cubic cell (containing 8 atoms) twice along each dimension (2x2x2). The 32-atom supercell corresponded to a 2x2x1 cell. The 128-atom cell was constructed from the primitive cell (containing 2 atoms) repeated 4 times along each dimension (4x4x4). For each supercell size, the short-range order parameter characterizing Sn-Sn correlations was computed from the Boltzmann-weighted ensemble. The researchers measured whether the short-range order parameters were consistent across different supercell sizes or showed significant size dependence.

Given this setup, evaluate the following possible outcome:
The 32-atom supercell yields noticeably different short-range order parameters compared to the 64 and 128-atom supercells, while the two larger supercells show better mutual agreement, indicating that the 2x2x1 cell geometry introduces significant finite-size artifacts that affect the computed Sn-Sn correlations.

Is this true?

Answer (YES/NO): NO